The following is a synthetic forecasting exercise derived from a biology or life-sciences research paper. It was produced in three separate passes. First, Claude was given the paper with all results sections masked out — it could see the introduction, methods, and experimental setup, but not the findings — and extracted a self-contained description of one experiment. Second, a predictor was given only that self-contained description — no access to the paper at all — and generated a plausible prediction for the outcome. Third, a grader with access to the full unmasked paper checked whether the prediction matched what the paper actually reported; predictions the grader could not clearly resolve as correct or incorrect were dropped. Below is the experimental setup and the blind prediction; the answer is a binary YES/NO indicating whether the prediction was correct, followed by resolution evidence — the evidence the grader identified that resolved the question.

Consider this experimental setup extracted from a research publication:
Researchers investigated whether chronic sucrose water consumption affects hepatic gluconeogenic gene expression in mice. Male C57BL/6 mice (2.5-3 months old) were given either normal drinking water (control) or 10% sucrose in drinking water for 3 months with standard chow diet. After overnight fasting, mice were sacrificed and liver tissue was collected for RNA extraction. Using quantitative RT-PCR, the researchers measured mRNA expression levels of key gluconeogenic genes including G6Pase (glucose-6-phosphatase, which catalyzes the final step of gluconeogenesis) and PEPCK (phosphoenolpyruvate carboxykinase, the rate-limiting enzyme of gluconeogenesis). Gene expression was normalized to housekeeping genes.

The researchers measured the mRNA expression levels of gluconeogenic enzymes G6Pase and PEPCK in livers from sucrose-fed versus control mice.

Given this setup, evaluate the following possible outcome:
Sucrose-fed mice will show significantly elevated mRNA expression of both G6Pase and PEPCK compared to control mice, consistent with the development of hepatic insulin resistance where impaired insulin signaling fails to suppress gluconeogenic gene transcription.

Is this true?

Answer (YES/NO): NO